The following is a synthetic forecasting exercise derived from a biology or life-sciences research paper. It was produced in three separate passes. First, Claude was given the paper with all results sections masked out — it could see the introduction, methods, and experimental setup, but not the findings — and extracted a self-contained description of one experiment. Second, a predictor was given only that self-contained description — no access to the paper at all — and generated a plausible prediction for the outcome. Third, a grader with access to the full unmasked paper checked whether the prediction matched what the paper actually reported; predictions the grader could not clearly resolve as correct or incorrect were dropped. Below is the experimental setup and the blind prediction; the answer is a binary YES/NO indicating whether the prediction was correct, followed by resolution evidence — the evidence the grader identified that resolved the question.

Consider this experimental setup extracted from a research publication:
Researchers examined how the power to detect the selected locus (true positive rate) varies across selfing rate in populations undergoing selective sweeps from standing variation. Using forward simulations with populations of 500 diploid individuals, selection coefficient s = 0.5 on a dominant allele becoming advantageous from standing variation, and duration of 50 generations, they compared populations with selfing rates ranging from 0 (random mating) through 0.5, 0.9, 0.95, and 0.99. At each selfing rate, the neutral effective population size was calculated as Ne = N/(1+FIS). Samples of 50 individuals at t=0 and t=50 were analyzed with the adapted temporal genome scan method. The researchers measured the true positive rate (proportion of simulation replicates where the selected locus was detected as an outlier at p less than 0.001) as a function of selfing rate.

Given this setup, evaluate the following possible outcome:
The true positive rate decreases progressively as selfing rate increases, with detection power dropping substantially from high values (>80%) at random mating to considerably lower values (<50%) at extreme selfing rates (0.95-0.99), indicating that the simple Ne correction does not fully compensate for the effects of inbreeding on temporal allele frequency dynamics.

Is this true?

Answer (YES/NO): NO